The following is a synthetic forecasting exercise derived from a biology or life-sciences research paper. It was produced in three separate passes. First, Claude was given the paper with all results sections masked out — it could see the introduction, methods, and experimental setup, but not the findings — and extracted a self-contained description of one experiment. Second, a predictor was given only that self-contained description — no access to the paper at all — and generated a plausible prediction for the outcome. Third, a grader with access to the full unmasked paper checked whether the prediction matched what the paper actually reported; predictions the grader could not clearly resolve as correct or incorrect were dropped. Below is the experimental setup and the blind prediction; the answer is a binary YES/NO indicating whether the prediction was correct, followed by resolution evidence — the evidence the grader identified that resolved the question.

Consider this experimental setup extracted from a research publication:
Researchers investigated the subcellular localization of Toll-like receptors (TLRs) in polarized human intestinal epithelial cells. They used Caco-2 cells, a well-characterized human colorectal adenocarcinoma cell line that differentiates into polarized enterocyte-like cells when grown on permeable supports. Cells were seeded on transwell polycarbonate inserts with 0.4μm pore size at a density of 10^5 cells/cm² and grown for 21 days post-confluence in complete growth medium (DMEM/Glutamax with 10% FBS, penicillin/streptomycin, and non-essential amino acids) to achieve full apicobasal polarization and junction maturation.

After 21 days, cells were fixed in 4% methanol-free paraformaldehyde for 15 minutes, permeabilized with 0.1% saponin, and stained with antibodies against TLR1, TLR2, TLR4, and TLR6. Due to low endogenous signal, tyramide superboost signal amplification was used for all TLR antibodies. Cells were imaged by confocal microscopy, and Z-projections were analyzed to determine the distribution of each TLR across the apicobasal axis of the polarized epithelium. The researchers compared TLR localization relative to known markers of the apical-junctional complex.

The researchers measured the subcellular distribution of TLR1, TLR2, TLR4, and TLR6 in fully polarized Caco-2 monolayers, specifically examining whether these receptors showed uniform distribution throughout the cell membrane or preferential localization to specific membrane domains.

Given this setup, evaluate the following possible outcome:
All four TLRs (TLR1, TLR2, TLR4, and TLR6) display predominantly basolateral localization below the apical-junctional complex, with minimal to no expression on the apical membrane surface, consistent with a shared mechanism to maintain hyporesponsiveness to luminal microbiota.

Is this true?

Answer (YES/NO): NO